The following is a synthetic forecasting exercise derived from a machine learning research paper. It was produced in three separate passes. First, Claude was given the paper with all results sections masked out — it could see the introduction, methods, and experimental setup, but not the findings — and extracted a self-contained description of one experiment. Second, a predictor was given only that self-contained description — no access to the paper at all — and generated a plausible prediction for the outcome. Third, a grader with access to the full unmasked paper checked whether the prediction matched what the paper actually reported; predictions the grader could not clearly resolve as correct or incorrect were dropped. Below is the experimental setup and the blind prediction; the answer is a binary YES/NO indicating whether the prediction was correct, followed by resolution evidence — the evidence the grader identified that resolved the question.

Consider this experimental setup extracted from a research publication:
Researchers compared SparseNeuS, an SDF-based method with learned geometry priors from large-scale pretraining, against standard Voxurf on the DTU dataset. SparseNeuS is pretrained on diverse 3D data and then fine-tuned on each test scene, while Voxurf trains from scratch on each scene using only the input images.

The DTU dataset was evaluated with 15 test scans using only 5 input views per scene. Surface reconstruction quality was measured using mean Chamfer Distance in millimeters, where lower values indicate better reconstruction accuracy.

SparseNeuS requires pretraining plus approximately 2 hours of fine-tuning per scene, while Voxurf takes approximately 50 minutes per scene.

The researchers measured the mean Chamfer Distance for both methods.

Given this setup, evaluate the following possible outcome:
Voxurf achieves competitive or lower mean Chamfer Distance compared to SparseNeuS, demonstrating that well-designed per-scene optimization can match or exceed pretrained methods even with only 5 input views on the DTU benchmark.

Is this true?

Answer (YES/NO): YES